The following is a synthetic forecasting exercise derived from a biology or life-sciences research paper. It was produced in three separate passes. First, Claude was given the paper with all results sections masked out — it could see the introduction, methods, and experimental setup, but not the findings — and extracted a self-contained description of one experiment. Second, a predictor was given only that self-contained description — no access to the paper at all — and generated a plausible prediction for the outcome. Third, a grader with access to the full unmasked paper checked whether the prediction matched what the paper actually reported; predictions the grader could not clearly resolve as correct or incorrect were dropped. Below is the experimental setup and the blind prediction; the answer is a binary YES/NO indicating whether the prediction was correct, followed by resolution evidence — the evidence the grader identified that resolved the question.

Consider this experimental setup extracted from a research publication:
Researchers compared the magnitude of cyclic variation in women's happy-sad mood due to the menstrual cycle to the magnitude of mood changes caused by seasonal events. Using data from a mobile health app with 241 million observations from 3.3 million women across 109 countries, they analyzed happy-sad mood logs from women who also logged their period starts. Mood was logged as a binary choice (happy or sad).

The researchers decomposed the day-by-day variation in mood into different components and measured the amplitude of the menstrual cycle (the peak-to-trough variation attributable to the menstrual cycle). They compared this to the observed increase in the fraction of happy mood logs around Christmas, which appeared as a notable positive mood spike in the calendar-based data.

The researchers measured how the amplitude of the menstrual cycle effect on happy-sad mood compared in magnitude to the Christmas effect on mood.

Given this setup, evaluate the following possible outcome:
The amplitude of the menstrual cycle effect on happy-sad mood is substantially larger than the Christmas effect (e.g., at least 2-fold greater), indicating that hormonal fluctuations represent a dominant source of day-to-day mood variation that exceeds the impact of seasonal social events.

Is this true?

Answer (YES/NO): NO